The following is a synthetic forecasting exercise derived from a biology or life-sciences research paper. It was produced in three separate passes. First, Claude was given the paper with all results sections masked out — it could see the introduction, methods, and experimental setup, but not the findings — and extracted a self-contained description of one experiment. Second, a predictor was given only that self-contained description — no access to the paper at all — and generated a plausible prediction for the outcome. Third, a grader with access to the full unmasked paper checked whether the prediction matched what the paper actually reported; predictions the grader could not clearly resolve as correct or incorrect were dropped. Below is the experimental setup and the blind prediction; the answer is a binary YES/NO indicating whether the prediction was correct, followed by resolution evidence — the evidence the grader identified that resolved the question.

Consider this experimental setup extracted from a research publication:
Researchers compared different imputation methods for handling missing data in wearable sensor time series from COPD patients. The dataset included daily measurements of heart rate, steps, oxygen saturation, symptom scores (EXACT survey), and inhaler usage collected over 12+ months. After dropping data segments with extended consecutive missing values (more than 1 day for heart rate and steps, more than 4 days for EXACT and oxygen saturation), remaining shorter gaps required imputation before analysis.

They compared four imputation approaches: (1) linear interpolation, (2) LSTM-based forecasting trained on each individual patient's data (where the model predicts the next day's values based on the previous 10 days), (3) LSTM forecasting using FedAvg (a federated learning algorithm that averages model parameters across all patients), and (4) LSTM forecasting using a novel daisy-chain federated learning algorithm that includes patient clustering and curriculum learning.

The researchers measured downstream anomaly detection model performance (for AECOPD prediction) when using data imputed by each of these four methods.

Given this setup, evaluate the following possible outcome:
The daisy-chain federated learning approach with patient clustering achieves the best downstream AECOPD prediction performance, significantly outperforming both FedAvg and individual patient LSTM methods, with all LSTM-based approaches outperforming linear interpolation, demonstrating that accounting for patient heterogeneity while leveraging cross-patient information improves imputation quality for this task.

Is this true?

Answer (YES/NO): NO